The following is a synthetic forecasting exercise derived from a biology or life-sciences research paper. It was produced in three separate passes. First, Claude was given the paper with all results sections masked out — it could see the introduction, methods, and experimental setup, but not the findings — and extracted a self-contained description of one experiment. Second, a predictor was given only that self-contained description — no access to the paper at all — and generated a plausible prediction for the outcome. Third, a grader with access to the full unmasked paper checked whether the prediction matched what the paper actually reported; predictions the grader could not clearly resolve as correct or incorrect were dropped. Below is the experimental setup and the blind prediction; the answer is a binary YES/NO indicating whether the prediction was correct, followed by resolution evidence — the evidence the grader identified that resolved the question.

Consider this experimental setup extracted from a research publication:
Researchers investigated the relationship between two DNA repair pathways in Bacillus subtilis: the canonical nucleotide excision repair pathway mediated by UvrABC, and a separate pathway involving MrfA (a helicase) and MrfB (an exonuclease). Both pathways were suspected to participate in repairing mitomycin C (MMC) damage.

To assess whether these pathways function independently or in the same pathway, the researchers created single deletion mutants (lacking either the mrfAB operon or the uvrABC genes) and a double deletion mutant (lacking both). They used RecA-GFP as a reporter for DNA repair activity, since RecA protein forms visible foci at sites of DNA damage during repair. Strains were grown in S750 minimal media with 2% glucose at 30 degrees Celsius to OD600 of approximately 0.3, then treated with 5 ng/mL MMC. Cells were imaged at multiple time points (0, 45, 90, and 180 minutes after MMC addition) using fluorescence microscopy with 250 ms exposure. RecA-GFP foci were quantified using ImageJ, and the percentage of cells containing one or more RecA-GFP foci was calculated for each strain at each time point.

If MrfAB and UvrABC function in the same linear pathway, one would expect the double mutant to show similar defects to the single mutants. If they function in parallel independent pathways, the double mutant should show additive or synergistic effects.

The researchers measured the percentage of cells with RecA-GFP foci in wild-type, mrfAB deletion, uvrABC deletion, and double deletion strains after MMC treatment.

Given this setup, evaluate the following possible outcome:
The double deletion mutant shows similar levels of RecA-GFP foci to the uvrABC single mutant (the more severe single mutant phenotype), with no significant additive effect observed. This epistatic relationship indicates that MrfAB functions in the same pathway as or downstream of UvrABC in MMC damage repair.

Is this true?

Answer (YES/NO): NO